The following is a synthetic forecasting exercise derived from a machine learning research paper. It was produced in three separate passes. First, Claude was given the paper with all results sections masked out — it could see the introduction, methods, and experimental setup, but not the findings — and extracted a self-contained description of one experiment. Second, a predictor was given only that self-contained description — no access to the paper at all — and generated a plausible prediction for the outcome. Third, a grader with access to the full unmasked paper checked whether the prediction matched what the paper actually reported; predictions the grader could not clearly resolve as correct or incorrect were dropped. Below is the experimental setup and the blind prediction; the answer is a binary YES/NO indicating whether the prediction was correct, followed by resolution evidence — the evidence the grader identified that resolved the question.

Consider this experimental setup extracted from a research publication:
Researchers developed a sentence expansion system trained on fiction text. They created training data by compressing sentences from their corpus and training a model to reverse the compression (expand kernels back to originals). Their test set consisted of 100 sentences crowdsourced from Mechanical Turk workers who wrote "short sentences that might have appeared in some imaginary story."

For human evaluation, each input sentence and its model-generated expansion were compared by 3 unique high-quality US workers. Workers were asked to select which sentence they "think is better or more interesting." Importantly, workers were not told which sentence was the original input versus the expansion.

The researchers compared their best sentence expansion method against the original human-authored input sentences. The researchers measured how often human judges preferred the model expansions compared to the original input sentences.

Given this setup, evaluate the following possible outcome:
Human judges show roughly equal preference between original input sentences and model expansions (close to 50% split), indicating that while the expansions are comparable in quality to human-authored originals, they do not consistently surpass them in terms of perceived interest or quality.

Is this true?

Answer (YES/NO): YES